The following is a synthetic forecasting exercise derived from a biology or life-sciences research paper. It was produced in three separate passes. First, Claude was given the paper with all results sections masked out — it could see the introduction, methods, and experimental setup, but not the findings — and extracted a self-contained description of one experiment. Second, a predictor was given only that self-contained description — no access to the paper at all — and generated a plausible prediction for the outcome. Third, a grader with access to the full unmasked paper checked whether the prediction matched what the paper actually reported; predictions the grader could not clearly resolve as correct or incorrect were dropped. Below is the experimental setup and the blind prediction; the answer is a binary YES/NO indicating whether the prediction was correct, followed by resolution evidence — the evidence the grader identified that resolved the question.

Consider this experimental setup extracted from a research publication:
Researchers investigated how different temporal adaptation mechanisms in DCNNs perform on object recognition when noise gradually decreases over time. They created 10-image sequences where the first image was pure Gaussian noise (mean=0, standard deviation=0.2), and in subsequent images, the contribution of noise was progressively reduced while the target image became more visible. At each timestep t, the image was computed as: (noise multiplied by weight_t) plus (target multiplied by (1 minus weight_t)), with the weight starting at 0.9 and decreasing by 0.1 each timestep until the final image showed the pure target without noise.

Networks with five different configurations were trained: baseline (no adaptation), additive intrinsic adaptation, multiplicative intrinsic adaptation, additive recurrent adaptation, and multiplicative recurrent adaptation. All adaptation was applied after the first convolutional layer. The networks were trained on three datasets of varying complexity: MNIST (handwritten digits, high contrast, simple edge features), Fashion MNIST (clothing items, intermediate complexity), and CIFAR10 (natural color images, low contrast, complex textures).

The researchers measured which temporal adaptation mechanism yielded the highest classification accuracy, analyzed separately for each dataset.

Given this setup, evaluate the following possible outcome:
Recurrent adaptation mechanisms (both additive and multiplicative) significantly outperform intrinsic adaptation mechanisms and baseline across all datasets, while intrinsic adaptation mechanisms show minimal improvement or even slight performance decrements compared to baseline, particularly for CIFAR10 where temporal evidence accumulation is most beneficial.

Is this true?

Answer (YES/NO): NO